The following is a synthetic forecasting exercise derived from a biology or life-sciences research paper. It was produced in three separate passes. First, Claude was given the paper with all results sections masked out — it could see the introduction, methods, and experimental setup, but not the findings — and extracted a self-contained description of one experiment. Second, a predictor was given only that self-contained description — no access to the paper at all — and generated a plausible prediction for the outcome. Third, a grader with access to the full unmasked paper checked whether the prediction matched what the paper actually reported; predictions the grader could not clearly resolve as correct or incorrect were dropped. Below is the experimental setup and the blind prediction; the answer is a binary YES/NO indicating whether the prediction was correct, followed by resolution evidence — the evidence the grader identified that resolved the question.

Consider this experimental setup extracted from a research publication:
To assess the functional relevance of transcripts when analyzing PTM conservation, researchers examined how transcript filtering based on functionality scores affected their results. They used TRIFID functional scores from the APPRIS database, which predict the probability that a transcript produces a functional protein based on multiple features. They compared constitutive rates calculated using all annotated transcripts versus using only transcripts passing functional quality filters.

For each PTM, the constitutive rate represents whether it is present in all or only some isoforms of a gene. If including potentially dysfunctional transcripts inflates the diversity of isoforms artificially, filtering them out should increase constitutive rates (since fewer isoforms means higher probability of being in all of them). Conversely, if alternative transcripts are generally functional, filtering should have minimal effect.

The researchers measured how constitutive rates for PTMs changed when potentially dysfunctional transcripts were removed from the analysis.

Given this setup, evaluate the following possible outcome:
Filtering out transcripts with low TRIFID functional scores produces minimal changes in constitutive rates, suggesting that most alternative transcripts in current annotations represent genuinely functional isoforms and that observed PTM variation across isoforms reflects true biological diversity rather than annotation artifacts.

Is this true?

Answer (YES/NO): NO